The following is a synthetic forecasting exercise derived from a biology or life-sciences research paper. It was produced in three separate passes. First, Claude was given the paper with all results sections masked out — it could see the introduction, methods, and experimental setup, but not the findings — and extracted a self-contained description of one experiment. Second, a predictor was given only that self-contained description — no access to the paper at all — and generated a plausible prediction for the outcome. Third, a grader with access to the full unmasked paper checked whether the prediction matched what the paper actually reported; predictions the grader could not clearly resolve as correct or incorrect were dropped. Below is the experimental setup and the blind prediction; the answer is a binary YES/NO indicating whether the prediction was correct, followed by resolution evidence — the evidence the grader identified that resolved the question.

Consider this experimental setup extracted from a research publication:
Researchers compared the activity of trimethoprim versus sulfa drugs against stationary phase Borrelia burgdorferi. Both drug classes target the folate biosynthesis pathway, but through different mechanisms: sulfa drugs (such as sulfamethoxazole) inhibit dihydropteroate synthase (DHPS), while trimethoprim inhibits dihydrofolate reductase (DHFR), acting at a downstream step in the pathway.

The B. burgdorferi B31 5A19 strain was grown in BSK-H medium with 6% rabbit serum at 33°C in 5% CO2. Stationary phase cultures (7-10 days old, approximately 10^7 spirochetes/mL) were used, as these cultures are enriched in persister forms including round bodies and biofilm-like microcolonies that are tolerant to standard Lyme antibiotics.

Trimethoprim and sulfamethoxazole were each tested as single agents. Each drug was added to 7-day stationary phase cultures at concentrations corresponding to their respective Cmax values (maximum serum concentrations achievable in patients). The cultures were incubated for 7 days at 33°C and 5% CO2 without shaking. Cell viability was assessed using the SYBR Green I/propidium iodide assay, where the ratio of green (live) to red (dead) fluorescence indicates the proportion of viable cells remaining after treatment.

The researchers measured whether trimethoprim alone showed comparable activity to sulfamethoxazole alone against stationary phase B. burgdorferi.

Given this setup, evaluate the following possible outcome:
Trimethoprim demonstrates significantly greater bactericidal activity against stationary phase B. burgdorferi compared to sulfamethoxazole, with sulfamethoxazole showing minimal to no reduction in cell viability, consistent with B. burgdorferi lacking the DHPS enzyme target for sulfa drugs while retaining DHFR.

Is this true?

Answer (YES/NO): NO